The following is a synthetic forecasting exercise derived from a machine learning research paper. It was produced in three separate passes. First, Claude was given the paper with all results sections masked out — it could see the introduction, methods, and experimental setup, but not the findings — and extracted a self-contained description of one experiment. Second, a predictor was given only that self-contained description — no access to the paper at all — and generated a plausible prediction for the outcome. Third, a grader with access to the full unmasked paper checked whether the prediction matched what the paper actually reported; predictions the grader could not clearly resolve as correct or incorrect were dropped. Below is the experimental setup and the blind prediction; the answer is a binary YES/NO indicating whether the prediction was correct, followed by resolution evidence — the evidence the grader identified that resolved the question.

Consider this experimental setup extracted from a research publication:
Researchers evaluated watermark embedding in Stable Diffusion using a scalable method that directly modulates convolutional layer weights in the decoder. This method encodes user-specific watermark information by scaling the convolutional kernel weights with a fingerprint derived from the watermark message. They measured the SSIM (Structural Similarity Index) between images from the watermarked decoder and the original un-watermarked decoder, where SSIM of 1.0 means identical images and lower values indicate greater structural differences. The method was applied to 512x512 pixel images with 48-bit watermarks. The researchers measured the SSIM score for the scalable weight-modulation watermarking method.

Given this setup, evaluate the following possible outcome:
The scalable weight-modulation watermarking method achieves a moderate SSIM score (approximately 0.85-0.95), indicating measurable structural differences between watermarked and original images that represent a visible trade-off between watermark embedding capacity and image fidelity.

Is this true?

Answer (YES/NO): NO